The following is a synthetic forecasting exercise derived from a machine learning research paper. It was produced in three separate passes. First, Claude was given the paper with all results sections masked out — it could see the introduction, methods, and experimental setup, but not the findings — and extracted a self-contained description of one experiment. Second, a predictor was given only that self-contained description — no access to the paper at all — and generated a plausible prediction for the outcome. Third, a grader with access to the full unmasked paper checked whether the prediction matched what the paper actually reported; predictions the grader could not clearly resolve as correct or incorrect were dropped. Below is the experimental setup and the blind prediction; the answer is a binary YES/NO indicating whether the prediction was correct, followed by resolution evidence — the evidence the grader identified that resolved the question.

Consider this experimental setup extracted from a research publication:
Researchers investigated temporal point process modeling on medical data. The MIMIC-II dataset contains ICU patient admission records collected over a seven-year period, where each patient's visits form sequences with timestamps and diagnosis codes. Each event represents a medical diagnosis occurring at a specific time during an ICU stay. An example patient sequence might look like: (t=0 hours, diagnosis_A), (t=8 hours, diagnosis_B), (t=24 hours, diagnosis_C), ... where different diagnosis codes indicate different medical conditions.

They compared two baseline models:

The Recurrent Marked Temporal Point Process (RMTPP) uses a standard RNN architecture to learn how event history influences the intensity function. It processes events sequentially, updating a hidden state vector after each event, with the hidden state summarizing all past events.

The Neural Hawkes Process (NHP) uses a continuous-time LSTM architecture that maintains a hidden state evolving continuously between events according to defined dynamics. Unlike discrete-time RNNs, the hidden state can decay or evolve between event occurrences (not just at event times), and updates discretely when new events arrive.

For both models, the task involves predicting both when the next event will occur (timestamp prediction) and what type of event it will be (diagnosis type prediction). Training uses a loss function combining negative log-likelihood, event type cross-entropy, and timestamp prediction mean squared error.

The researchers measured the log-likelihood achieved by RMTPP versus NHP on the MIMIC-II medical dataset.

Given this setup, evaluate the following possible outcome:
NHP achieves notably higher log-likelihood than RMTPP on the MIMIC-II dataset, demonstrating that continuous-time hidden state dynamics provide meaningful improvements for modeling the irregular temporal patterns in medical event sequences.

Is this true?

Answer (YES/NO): NO